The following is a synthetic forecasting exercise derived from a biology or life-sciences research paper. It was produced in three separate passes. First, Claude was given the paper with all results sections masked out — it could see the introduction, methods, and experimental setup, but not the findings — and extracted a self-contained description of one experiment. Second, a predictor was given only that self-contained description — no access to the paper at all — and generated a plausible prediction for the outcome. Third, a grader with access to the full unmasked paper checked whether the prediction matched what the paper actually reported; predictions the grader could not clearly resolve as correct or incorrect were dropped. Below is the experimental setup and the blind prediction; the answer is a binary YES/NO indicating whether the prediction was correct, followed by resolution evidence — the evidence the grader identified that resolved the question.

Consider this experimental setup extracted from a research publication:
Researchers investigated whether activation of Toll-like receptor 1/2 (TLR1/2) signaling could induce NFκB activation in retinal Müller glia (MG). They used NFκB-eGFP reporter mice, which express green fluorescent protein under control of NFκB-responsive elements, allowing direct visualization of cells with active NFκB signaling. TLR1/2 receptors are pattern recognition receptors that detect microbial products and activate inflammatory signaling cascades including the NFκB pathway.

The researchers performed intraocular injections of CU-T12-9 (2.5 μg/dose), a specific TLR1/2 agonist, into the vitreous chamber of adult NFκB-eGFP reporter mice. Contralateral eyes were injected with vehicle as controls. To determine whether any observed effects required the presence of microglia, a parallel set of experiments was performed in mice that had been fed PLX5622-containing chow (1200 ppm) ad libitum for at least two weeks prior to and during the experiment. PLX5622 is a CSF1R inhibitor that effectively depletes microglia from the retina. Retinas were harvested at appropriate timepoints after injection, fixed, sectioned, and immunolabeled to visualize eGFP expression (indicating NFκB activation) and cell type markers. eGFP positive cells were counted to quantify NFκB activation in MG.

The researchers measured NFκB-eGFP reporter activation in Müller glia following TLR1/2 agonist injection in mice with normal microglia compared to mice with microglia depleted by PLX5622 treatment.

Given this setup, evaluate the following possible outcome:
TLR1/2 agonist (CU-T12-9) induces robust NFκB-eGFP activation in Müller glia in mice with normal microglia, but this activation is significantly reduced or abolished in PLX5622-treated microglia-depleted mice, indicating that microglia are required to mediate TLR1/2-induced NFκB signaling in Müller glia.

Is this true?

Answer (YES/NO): YES